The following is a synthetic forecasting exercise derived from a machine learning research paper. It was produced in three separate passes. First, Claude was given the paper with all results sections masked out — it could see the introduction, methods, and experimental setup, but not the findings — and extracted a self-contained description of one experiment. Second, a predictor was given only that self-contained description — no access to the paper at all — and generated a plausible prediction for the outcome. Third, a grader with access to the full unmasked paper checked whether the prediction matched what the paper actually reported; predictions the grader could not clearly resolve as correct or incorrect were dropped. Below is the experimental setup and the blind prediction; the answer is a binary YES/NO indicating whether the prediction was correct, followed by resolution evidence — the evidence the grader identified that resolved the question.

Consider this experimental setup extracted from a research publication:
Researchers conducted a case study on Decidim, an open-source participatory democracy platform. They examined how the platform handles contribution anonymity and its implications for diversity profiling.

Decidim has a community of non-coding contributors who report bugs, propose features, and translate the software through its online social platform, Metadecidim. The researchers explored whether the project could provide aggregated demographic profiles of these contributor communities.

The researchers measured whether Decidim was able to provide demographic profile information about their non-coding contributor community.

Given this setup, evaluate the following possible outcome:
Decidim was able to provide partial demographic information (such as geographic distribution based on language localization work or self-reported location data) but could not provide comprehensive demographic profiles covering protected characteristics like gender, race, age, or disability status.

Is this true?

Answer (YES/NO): NO